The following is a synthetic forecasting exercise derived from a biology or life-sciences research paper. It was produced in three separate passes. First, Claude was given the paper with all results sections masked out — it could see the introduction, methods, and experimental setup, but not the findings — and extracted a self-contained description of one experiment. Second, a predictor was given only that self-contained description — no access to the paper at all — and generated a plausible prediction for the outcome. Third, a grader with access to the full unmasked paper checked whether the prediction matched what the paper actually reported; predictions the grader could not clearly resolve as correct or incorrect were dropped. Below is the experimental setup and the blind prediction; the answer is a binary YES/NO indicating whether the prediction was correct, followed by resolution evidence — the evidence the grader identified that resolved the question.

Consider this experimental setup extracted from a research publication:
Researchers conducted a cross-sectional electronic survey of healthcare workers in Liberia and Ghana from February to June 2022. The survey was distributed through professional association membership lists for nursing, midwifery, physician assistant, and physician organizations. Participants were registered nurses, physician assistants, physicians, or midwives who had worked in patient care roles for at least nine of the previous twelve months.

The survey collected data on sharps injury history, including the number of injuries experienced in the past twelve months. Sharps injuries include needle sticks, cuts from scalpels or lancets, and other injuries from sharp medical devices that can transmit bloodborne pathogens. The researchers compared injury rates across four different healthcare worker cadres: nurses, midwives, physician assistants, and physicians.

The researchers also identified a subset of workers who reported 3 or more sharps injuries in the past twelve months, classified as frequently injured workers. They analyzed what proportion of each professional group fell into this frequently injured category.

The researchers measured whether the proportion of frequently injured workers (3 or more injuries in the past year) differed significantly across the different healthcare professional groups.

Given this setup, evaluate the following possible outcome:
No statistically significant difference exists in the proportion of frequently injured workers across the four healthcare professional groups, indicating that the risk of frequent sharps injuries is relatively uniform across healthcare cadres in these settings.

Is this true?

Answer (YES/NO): YES